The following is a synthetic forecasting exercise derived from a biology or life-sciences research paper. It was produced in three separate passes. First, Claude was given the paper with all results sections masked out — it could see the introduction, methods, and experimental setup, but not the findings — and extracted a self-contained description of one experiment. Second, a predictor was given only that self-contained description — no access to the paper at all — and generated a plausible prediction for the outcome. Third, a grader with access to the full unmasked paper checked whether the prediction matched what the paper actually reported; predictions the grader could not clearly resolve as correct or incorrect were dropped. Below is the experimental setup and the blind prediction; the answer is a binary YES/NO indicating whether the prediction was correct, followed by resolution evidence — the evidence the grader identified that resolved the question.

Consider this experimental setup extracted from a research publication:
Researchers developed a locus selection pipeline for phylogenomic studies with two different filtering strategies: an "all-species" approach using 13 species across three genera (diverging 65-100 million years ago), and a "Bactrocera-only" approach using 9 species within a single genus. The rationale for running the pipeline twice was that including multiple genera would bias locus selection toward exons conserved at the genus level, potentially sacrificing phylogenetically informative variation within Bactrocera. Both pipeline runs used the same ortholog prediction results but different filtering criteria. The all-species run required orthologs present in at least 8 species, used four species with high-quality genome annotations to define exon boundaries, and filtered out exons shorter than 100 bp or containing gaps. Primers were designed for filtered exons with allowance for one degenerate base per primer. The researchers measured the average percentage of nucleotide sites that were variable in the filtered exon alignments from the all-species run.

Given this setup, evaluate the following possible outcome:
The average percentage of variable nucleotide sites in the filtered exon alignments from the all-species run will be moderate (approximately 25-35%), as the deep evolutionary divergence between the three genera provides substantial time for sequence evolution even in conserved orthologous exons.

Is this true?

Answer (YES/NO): YES